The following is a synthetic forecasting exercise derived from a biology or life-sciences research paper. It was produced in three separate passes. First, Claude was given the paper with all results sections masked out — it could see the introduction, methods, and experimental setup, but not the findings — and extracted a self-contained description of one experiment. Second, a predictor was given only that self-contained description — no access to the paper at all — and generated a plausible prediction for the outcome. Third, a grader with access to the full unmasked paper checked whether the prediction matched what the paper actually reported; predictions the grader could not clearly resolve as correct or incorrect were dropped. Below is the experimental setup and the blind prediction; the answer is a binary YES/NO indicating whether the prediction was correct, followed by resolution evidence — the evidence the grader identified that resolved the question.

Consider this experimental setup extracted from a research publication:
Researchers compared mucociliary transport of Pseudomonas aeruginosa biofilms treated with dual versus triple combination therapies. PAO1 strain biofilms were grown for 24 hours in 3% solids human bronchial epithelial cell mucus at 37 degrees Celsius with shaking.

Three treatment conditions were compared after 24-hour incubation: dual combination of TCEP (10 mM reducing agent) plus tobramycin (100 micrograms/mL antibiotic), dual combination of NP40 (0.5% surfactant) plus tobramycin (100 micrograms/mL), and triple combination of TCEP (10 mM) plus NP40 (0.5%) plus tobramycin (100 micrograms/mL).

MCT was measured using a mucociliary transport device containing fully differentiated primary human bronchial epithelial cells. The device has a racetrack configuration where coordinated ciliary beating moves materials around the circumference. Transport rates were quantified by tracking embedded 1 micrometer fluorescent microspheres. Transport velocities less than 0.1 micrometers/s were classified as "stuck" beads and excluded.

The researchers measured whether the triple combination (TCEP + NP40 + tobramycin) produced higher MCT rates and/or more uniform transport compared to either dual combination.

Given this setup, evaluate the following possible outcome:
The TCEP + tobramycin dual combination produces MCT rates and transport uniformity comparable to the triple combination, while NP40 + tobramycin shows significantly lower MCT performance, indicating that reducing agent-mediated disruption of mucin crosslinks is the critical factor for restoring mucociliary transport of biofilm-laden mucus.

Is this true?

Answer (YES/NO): NO